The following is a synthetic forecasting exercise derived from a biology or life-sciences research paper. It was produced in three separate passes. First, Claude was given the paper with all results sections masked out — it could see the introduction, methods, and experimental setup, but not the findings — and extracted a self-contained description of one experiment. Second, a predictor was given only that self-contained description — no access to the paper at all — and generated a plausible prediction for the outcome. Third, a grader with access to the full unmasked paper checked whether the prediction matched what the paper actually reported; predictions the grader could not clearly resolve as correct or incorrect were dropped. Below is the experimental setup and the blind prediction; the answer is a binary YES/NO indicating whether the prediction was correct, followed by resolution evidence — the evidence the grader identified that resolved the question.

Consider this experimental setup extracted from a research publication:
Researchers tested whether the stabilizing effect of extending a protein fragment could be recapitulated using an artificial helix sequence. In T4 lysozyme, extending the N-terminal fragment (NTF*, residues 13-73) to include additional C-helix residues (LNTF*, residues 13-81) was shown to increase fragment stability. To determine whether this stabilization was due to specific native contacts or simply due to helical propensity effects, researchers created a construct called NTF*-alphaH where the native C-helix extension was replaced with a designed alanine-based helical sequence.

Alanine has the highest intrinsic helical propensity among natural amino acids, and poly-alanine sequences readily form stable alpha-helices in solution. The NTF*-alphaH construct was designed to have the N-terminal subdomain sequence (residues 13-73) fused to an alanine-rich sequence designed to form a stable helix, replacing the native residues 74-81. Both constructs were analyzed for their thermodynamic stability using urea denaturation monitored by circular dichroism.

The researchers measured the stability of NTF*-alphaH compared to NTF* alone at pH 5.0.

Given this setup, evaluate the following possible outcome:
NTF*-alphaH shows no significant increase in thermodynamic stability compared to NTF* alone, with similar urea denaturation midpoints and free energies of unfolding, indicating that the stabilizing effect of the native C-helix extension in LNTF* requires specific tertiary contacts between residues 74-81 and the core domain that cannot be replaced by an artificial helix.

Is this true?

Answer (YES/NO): NO